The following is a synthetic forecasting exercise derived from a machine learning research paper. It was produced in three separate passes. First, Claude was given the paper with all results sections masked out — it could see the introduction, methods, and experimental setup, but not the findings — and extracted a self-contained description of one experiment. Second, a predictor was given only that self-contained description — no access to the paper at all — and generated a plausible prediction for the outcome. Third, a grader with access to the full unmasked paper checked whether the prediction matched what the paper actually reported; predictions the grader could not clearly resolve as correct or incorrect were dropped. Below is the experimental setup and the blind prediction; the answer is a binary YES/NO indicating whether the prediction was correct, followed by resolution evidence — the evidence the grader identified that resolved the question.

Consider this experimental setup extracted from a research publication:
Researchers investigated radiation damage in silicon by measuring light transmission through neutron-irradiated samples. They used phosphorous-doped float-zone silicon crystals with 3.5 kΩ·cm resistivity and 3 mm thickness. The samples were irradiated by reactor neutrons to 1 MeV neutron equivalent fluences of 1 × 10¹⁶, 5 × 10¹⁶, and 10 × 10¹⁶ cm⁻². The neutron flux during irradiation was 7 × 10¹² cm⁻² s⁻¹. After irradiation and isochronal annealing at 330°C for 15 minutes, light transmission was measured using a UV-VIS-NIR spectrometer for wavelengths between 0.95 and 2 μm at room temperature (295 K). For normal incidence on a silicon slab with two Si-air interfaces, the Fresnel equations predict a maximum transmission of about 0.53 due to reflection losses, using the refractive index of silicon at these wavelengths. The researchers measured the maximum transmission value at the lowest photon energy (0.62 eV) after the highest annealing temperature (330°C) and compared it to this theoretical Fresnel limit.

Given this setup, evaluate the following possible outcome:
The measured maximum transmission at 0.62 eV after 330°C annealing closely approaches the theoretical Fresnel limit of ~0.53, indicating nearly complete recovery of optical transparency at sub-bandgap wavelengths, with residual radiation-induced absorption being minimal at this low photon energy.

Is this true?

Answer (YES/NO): YES